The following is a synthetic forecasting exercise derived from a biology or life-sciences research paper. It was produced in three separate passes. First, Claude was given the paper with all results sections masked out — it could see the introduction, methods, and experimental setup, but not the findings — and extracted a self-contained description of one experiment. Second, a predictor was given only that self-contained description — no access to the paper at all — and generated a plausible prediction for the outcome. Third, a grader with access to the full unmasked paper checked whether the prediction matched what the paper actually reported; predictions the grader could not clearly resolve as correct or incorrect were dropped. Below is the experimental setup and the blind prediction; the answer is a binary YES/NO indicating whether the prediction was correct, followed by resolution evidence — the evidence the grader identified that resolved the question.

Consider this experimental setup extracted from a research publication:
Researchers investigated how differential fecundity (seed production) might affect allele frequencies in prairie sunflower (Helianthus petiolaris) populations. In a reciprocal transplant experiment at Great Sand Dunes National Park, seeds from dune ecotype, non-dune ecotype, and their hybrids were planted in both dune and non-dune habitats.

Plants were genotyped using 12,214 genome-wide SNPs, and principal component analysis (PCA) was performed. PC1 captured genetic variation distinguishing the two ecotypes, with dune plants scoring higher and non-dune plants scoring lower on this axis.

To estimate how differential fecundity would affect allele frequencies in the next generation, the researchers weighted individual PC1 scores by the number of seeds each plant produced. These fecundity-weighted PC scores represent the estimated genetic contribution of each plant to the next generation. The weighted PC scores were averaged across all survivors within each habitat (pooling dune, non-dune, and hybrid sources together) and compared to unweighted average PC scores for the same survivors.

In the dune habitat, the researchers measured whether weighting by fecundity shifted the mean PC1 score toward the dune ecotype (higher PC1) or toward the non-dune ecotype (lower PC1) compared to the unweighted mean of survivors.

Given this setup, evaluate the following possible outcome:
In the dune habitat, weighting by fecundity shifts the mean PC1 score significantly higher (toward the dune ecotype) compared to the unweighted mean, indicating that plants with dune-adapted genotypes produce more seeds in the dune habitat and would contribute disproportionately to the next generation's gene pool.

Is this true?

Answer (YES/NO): NO